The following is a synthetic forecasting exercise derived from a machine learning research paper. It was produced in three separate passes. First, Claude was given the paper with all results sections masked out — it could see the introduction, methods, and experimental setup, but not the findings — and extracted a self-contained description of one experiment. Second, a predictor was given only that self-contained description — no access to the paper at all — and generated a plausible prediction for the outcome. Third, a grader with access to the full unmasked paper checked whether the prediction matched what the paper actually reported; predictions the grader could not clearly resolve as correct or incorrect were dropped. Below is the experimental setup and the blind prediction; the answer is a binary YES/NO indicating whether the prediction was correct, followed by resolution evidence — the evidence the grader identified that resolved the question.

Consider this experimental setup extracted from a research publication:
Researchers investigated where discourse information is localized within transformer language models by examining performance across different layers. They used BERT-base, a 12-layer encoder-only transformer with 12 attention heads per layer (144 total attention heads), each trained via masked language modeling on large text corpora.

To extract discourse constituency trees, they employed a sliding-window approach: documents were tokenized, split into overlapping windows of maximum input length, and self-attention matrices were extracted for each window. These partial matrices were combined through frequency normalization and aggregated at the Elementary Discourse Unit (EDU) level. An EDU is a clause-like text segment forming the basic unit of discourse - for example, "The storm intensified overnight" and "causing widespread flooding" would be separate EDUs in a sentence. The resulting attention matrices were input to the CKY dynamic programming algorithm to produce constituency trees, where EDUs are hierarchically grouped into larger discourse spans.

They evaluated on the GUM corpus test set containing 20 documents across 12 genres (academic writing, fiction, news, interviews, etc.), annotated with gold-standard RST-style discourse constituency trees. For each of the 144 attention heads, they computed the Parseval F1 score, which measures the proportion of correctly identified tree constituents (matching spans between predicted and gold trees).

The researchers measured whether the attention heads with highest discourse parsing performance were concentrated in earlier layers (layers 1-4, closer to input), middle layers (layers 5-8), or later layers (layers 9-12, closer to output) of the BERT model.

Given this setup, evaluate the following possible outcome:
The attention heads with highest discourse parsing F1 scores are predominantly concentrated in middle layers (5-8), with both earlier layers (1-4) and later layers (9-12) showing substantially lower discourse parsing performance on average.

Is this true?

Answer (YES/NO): NO